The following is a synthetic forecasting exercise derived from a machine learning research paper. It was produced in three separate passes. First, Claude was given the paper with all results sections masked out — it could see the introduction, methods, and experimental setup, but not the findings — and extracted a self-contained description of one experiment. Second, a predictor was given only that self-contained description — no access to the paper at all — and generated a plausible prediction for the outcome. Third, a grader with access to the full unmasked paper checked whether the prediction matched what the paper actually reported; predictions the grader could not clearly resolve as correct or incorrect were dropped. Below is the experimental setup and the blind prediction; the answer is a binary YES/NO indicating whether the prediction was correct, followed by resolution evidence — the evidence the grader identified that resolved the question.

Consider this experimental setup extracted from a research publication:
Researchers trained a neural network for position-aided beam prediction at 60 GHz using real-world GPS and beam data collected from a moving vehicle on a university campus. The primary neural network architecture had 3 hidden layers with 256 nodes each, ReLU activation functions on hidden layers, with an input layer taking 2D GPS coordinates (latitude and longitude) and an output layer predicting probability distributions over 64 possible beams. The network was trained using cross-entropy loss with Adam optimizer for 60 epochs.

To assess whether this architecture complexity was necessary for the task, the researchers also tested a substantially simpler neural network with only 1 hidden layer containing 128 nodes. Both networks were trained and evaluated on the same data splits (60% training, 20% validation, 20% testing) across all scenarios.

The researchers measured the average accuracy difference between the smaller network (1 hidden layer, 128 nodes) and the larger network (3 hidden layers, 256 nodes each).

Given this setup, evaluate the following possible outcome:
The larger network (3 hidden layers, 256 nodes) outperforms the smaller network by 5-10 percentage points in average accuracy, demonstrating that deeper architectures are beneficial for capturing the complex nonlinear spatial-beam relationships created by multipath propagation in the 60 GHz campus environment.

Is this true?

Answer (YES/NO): NO